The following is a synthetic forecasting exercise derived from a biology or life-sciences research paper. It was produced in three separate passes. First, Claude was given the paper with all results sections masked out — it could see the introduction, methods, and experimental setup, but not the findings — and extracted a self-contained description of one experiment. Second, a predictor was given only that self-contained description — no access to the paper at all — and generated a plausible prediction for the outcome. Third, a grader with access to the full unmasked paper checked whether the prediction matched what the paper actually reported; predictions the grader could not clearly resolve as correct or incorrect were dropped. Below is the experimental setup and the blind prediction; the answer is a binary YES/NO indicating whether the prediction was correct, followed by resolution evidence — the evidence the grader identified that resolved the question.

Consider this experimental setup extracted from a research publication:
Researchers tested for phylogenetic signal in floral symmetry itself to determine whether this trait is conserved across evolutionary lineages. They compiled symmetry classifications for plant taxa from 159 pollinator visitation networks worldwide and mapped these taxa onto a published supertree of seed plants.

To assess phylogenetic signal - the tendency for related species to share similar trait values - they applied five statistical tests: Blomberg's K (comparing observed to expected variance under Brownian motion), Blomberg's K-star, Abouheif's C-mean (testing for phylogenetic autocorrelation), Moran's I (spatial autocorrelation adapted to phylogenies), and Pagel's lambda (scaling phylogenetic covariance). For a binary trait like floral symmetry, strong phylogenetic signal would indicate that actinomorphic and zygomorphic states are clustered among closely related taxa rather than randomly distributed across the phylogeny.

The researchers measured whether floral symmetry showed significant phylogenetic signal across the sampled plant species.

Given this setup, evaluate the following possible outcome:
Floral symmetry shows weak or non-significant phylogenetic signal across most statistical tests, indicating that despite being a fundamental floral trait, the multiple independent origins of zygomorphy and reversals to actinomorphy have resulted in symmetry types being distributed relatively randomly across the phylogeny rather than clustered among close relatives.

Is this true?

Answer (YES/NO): NO